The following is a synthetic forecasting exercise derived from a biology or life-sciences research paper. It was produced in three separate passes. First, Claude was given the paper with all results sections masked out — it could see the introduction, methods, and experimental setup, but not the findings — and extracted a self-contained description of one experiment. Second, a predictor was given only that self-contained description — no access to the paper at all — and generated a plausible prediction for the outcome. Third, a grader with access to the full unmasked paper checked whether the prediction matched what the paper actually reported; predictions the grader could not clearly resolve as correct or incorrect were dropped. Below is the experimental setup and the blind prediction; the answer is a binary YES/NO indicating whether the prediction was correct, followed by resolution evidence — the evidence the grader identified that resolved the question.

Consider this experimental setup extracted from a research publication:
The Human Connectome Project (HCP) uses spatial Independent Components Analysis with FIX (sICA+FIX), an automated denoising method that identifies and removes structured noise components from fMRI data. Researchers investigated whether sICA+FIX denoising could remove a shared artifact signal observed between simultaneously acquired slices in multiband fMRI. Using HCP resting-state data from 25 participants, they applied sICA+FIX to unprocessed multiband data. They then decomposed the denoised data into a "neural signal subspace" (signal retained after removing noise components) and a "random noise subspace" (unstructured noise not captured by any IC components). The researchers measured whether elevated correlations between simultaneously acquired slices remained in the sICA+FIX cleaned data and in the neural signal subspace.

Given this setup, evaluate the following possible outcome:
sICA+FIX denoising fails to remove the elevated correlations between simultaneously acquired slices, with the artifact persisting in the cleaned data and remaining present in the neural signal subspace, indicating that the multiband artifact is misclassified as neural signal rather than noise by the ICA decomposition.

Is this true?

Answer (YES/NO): YES